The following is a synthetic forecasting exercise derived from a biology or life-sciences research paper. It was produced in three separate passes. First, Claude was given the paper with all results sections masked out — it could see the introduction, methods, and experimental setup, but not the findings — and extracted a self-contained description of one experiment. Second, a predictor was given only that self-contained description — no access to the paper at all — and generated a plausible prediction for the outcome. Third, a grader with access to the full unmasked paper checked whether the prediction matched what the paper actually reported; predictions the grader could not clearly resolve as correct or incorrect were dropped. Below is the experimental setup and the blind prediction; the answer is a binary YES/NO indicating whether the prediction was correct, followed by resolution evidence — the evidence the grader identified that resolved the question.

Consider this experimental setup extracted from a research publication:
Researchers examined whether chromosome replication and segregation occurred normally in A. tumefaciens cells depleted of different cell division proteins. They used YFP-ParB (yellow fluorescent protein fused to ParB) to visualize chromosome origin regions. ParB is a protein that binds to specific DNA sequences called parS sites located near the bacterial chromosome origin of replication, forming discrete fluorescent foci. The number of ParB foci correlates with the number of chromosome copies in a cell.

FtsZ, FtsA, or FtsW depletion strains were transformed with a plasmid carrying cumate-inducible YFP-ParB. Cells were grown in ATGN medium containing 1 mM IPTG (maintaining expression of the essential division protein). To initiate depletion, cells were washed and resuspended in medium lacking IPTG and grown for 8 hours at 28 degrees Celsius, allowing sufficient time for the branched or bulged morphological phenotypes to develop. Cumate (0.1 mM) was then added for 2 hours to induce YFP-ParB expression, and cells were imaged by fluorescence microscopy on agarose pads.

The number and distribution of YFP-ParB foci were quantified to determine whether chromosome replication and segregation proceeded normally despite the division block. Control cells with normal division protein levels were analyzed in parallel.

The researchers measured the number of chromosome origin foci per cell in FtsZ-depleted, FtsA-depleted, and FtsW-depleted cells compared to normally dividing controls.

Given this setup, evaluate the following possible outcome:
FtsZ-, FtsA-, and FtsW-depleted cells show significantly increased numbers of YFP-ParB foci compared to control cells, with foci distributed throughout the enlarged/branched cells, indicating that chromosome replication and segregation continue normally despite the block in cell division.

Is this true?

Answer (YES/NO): NO